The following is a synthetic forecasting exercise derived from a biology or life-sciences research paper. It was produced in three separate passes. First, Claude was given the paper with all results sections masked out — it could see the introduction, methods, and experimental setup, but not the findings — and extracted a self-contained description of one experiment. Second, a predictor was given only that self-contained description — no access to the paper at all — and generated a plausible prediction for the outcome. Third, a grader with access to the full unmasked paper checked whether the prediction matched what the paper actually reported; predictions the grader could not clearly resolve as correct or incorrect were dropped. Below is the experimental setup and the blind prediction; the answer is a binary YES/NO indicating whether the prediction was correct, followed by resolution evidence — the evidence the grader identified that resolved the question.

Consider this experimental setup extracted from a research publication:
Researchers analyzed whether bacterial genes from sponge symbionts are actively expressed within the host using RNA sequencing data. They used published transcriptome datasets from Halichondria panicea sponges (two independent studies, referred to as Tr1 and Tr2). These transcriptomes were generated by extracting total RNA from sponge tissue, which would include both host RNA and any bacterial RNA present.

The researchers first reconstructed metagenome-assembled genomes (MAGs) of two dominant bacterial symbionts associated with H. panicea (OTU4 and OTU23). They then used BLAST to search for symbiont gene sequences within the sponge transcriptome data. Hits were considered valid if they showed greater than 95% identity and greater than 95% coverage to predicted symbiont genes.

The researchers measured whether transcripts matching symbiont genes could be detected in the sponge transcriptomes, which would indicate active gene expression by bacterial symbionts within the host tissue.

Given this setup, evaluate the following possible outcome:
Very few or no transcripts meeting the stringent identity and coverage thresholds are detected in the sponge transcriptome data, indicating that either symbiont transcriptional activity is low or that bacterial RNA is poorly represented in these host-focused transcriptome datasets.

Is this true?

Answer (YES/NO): NO